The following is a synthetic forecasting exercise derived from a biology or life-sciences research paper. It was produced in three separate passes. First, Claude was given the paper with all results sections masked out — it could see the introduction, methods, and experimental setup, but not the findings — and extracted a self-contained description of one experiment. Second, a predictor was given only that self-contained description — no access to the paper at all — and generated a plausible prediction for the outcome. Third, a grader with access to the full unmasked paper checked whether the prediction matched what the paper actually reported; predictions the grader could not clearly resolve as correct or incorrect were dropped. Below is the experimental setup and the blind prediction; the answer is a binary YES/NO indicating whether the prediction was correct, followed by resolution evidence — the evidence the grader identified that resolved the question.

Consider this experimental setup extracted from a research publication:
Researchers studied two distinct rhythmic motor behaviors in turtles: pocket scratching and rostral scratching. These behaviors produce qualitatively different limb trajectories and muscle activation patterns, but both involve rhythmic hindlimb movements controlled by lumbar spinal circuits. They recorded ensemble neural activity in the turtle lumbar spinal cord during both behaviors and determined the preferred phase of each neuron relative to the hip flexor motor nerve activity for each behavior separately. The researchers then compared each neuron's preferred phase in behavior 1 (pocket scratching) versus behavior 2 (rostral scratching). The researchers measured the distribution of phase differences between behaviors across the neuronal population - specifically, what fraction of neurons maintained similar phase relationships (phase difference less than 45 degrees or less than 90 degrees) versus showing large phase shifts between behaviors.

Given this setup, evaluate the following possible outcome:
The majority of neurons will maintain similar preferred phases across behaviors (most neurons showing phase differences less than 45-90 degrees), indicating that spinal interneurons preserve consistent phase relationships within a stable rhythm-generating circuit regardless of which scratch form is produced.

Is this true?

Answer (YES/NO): NO